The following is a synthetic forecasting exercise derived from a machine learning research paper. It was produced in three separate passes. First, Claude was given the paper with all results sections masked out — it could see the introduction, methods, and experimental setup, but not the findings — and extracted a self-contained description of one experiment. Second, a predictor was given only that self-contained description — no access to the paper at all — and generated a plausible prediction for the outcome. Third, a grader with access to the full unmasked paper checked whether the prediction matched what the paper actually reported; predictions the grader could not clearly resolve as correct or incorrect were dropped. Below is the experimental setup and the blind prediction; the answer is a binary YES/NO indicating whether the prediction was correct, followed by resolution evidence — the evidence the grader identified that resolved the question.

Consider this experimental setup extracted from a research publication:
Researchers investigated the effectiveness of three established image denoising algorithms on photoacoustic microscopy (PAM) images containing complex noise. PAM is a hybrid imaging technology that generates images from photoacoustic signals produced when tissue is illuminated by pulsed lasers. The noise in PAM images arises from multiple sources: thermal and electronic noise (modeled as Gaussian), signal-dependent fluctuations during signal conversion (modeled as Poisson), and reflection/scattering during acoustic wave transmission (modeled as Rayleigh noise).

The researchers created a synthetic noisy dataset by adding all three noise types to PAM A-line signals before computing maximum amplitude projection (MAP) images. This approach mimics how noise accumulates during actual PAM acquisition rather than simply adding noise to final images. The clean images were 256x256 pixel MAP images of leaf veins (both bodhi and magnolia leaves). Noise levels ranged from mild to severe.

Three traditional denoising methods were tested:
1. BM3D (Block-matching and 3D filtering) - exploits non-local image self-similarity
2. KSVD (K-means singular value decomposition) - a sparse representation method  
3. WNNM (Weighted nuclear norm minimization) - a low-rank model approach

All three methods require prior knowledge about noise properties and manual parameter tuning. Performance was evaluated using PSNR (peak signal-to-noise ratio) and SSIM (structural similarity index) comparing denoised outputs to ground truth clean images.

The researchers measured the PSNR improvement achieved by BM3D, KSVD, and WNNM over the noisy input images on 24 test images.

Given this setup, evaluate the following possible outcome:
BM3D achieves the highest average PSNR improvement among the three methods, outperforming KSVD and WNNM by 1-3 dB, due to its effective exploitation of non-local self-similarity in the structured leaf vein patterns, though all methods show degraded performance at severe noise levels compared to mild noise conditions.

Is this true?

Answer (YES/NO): NO